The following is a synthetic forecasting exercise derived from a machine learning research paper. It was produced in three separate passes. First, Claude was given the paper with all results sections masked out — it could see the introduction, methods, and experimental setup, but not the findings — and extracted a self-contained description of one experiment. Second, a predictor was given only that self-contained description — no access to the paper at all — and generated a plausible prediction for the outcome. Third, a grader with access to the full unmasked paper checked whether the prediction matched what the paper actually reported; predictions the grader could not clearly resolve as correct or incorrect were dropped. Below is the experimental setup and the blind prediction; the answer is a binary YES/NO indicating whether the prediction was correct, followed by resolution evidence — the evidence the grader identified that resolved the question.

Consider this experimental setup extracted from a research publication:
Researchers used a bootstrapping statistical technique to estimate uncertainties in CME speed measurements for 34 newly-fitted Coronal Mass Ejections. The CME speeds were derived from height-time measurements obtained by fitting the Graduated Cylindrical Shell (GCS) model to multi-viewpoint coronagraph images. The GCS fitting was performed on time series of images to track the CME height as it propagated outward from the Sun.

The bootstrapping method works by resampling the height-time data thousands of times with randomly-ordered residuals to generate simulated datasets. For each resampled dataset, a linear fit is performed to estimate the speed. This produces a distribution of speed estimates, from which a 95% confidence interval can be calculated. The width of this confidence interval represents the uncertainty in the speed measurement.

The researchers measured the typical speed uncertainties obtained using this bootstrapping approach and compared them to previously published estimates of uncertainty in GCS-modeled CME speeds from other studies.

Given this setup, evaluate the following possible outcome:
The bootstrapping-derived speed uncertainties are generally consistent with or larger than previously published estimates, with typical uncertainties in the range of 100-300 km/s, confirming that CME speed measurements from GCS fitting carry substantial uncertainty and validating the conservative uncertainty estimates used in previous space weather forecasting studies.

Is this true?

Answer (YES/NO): NO